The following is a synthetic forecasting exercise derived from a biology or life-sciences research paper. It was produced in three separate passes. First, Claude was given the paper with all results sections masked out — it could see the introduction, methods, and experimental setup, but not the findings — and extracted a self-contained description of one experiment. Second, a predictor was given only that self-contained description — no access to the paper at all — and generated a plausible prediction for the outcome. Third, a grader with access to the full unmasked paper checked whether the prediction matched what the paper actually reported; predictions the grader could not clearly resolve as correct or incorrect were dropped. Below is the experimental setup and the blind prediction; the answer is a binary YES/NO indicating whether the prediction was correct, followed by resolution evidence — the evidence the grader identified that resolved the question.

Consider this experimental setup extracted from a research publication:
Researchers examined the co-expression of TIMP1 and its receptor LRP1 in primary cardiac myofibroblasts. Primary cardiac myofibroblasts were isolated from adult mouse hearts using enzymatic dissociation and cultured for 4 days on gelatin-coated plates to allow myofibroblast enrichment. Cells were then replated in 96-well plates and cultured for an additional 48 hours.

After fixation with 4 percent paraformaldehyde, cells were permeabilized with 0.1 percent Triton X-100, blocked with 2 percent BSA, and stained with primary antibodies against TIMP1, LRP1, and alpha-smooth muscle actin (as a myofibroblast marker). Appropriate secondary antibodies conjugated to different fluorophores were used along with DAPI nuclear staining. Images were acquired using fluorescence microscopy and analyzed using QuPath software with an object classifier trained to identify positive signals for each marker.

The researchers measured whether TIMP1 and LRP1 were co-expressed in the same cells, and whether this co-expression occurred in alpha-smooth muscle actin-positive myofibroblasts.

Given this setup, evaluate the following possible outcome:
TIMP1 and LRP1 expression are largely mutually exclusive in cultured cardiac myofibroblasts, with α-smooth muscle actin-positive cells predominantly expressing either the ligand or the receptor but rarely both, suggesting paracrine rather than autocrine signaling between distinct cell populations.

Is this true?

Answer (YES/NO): NO